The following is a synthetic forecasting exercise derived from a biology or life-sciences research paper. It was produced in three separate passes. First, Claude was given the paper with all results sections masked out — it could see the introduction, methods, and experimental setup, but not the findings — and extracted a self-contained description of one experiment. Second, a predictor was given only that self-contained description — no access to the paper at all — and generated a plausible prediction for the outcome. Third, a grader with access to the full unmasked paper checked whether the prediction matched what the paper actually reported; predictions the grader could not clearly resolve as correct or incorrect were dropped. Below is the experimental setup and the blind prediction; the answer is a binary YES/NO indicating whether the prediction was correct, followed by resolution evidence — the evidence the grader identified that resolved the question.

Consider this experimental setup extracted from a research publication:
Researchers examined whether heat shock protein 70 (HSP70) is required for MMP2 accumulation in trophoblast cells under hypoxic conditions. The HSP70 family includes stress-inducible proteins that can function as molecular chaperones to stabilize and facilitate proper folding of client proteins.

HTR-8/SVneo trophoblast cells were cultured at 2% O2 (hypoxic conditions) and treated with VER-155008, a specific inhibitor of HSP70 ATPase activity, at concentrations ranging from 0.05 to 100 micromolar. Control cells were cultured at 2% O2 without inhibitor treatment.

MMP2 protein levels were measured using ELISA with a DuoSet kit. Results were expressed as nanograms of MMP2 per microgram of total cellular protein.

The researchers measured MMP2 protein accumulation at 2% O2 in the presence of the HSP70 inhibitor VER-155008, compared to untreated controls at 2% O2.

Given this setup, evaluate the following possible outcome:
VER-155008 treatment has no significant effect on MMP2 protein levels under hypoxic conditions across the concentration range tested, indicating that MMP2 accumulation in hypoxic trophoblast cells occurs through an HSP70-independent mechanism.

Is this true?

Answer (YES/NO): NO